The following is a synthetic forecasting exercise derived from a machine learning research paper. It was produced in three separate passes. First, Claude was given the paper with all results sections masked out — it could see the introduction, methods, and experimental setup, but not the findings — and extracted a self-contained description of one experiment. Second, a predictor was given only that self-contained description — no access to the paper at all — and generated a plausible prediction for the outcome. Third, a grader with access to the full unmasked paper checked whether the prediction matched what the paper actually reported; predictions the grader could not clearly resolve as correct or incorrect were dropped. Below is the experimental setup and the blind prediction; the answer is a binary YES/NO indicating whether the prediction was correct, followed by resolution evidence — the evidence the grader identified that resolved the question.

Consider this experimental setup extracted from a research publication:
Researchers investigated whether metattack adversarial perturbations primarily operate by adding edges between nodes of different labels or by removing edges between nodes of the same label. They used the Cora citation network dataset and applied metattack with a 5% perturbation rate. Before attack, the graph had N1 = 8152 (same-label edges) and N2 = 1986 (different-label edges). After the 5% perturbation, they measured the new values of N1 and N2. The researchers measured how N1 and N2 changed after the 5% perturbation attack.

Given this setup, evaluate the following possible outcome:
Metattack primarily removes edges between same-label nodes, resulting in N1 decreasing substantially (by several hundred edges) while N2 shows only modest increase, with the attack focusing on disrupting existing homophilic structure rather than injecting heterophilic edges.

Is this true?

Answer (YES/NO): NO